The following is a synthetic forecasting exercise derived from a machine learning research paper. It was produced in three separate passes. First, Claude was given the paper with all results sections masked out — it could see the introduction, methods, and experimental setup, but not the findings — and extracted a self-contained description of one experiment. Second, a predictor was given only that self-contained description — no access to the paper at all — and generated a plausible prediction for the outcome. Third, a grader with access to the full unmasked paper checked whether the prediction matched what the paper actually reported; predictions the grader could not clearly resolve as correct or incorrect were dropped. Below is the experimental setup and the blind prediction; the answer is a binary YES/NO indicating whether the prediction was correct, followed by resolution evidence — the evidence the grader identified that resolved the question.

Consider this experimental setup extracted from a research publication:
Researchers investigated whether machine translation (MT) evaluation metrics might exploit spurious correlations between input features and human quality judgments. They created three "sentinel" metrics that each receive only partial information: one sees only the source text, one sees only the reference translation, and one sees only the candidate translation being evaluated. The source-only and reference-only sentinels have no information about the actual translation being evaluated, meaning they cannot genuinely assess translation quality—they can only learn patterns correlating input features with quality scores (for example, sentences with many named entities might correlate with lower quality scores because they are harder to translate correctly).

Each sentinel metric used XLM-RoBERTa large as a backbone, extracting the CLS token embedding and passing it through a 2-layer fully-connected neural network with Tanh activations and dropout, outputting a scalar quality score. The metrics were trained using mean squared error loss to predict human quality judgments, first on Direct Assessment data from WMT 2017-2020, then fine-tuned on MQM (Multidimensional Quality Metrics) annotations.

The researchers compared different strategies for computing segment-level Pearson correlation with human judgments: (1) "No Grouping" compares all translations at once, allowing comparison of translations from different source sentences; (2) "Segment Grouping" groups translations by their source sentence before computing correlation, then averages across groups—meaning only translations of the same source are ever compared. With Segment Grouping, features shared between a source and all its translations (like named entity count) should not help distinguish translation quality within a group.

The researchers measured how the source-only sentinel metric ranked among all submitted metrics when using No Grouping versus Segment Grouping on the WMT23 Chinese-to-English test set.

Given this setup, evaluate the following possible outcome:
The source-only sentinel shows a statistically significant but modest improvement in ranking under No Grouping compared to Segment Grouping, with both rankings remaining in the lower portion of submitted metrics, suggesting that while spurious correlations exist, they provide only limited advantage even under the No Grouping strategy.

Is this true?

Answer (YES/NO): NO